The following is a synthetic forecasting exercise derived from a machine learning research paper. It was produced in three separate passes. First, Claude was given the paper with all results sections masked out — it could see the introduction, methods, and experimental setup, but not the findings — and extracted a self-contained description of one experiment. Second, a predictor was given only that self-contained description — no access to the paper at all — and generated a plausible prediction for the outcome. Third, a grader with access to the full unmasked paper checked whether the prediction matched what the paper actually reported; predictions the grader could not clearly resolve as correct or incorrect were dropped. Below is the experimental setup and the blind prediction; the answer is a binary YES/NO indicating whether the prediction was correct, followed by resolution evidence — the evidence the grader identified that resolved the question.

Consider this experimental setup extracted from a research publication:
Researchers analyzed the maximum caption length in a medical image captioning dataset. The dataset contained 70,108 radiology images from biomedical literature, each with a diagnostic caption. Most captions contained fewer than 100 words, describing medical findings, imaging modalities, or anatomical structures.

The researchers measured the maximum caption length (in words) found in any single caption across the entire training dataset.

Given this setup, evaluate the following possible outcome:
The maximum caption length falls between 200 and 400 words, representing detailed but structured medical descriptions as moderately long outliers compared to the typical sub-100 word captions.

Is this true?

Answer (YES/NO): NO